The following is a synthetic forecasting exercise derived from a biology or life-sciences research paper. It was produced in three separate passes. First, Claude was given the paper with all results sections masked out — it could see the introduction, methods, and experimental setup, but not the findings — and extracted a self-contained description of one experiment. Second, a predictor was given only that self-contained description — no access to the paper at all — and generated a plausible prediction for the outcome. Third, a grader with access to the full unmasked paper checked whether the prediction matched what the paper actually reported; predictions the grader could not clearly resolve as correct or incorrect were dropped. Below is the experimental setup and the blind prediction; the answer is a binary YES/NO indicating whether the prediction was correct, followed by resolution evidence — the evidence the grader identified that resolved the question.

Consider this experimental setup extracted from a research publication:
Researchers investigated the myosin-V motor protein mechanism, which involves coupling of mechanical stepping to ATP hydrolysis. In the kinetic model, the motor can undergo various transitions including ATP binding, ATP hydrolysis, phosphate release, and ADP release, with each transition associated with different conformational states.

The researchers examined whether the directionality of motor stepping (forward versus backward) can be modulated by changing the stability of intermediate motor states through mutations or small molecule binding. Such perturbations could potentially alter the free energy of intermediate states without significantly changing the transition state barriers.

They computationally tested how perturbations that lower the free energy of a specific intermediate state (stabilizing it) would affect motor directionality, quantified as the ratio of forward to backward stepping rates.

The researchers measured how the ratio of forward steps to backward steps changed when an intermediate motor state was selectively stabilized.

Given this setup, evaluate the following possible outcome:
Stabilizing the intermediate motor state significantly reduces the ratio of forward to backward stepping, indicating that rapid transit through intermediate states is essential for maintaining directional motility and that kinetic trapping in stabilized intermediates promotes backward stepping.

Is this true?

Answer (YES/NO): NO